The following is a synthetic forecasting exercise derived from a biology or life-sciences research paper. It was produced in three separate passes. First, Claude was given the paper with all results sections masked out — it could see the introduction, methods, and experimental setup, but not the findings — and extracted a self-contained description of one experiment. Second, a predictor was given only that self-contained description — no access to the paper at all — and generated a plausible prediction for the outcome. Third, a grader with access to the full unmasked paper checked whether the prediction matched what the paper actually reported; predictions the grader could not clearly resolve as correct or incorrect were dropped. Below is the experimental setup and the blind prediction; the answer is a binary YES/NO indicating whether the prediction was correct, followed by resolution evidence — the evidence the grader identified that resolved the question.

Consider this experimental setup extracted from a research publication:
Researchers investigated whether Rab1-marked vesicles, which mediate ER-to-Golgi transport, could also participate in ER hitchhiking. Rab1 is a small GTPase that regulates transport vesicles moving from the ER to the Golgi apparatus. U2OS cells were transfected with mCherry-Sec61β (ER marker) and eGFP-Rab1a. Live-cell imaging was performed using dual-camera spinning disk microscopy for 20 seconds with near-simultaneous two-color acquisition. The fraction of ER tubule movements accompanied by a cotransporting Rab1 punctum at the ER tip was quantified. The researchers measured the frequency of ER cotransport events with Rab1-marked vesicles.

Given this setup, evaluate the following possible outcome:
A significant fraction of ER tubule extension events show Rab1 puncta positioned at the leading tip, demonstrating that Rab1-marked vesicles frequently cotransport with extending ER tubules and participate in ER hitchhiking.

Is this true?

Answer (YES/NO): YES